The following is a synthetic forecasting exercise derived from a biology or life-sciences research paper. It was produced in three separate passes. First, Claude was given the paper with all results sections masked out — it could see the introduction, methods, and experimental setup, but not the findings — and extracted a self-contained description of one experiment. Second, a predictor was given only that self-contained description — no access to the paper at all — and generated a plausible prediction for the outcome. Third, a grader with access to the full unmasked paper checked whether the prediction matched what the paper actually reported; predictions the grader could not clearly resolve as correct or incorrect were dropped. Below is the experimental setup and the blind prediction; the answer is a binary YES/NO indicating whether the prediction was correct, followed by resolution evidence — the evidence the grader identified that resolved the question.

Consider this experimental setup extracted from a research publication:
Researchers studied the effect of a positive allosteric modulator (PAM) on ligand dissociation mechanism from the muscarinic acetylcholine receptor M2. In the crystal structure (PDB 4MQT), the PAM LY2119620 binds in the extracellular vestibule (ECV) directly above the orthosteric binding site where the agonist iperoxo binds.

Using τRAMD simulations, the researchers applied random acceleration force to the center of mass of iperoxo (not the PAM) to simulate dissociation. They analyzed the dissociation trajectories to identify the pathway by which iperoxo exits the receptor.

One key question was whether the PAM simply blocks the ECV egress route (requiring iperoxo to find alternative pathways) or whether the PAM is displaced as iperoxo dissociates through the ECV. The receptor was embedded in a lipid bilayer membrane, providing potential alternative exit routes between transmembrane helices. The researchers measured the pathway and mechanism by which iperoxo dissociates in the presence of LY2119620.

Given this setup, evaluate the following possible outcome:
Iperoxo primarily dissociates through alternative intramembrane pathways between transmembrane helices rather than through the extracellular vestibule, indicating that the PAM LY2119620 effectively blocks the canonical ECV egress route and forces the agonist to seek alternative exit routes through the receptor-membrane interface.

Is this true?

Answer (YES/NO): NO